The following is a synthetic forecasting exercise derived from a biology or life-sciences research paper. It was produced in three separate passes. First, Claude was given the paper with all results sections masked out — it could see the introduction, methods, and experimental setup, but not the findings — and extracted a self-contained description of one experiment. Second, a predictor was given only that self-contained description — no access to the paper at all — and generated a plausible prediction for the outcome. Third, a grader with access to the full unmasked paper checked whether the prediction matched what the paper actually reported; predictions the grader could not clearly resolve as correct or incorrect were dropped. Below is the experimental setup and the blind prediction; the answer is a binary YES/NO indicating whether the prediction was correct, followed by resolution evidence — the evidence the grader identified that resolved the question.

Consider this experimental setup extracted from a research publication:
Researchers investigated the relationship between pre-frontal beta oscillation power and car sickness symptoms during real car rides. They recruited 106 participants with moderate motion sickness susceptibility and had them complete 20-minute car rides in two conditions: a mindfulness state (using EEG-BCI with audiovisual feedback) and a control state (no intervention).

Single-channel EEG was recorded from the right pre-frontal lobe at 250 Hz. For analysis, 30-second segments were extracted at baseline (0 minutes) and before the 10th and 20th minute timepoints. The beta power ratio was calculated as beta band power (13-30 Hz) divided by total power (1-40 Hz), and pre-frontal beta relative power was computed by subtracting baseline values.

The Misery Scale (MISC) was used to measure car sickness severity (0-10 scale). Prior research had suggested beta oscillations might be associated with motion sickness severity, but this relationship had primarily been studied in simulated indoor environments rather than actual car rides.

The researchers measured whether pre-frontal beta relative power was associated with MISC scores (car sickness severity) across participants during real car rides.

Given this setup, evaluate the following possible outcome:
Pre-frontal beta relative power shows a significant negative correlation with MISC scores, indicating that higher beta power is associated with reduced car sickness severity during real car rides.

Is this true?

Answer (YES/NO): YES